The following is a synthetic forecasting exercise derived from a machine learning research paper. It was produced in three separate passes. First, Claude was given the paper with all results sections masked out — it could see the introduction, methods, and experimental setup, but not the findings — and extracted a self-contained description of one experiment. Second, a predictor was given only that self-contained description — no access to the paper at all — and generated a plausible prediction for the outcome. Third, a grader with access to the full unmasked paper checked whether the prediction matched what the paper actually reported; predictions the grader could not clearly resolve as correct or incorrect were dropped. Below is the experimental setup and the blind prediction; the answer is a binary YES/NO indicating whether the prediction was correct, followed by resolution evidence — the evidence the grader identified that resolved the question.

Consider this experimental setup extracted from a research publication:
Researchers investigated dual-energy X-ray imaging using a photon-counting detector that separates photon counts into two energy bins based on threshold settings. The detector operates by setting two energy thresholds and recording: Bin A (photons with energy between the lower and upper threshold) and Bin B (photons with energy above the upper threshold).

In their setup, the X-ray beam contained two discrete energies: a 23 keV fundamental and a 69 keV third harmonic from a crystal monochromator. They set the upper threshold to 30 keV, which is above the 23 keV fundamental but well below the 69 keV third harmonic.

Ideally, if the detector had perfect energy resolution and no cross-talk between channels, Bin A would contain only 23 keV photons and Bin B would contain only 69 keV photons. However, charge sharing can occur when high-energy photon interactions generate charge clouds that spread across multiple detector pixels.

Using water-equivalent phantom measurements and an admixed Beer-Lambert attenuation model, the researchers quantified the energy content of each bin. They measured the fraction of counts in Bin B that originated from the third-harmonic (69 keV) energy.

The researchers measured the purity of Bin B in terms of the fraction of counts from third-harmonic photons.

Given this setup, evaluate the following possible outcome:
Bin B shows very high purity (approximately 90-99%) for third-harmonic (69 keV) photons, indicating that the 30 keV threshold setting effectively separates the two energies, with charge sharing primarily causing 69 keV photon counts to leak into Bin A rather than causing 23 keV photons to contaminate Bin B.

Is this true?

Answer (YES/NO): YES